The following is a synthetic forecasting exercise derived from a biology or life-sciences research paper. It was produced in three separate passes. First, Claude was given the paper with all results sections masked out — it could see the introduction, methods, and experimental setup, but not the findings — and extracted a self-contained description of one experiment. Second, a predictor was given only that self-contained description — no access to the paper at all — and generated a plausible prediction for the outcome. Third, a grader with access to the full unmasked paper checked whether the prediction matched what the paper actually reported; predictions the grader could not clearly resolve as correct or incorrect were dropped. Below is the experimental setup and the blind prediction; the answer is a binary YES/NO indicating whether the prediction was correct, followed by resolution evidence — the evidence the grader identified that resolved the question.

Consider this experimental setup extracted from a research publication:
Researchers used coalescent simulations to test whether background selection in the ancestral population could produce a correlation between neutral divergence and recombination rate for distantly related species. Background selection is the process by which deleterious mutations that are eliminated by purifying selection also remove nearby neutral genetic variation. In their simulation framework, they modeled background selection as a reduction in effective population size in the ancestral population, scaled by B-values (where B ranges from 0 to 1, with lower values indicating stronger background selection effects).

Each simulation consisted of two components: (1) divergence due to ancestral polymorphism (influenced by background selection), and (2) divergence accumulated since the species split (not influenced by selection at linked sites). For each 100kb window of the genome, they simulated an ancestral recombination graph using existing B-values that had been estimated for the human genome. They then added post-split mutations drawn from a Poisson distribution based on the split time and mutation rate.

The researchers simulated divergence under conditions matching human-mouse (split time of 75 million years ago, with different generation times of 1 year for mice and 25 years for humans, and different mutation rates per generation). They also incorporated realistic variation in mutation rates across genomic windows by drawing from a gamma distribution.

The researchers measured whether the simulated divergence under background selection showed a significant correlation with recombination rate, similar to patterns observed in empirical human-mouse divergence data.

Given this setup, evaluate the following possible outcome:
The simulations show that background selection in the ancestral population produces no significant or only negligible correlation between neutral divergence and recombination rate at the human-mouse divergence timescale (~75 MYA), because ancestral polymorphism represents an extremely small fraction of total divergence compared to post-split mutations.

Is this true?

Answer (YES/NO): NO